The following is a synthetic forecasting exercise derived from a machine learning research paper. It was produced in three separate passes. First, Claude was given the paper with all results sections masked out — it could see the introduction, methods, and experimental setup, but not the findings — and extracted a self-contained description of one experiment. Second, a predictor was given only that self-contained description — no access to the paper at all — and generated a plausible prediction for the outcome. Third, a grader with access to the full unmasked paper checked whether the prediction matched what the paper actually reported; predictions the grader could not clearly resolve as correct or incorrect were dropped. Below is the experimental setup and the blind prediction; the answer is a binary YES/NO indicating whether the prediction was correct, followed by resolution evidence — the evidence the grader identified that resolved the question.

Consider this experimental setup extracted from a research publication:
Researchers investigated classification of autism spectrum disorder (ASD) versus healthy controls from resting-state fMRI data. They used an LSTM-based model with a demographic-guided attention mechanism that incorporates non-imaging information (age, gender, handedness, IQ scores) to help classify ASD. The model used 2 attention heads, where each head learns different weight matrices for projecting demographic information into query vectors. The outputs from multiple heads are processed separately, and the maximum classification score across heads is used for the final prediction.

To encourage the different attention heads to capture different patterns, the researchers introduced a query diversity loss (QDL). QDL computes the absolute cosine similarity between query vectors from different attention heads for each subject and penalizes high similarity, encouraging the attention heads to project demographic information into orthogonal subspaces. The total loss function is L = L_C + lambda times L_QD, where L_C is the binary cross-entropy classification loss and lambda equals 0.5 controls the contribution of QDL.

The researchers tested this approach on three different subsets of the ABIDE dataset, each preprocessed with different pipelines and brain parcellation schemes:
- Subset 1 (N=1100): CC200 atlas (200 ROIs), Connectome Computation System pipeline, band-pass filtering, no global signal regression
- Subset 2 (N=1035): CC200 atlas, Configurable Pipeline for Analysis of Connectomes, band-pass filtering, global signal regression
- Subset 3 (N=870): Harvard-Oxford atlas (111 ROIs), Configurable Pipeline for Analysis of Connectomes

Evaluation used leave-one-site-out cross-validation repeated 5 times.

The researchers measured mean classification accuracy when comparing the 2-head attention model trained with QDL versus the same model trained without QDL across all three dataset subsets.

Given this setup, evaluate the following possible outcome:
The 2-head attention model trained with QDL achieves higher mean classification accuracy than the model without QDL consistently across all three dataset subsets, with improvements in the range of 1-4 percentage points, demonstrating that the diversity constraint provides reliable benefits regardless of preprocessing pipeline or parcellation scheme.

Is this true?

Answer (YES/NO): NO